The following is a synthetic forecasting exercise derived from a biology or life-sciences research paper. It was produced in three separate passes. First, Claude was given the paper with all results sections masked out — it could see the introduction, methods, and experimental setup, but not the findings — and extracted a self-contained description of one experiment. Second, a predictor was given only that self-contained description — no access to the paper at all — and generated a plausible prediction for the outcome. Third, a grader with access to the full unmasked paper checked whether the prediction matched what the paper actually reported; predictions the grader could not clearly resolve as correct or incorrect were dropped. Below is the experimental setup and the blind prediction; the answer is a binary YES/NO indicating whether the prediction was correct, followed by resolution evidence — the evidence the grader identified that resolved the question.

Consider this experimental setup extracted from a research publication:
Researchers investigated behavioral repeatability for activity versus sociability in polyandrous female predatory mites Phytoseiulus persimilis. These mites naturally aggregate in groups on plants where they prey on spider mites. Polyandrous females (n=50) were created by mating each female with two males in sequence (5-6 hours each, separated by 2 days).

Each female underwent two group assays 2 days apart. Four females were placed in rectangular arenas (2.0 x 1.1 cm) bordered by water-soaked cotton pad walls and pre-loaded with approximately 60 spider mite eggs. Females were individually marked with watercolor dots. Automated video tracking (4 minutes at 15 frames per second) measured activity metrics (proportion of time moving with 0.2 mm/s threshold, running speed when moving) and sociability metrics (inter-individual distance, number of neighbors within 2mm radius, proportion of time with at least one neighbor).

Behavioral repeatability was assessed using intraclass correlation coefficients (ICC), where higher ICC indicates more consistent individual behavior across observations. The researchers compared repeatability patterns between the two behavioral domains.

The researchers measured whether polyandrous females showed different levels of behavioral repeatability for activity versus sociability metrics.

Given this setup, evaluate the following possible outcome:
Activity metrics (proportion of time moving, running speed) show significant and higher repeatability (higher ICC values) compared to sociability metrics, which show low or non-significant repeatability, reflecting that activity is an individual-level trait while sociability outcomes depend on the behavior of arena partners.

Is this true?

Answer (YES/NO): NO